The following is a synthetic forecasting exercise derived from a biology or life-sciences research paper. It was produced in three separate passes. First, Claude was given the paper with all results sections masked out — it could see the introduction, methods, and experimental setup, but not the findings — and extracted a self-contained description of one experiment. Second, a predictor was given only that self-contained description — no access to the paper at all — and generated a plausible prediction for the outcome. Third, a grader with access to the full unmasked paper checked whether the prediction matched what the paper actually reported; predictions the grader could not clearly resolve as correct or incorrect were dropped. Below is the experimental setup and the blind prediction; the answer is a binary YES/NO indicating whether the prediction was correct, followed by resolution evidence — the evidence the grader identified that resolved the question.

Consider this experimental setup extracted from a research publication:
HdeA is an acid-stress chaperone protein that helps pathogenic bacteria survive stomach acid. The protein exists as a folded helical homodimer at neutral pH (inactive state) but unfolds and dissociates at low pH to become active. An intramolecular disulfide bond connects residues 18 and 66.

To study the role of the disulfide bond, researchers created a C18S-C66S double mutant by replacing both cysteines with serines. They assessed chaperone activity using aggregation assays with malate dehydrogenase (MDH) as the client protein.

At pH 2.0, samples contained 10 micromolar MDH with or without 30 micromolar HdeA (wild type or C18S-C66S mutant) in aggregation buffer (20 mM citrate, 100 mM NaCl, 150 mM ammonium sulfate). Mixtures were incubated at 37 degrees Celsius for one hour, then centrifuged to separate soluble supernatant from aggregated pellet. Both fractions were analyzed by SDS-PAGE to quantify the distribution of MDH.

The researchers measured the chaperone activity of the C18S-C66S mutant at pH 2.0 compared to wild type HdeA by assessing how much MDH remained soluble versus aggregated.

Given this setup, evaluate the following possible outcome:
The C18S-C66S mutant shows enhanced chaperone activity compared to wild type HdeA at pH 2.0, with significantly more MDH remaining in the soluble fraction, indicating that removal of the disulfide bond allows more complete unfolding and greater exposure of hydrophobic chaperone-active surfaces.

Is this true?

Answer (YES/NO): NO